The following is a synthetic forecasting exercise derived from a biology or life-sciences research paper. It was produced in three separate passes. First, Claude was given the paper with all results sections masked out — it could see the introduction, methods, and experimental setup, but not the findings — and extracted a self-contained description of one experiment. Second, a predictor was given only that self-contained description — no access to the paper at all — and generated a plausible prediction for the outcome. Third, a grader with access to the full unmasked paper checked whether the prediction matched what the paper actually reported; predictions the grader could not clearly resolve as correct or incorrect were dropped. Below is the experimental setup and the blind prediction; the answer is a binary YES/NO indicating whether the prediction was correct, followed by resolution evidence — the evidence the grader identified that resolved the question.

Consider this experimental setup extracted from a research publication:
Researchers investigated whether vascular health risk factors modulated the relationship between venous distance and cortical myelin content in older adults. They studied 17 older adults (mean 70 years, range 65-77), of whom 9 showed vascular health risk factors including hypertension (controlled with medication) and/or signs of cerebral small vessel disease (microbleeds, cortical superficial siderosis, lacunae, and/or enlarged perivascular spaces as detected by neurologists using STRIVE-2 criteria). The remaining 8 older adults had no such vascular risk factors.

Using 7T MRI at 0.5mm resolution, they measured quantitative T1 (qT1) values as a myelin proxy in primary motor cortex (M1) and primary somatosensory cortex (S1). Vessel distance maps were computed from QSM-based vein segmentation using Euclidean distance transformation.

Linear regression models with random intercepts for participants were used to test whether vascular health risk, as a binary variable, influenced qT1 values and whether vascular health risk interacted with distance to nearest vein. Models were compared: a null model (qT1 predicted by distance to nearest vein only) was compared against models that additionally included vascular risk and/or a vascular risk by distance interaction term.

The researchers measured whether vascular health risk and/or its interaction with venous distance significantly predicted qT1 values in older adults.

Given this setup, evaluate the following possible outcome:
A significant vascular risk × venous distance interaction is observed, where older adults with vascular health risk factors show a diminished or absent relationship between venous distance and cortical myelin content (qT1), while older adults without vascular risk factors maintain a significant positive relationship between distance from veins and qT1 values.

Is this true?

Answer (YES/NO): NO